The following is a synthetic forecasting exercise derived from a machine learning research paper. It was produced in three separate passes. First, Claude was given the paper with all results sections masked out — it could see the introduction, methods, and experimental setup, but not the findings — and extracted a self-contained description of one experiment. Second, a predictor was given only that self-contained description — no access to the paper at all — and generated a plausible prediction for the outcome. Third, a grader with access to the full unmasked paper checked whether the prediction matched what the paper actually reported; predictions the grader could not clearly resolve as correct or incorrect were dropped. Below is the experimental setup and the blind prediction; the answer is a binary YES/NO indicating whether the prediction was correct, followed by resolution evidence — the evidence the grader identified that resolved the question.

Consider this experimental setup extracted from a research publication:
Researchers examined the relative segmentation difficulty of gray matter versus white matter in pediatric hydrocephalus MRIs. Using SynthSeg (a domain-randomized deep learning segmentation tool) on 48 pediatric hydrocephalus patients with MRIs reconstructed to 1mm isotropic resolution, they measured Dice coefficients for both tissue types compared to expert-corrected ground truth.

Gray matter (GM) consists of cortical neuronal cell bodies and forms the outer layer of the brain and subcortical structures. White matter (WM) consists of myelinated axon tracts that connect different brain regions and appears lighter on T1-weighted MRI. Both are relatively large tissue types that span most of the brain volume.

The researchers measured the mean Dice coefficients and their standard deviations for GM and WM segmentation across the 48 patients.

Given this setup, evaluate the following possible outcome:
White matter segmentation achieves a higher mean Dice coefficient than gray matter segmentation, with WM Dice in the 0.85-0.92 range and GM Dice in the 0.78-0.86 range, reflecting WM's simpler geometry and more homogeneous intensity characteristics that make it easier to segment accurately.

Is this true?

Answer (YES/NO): NO